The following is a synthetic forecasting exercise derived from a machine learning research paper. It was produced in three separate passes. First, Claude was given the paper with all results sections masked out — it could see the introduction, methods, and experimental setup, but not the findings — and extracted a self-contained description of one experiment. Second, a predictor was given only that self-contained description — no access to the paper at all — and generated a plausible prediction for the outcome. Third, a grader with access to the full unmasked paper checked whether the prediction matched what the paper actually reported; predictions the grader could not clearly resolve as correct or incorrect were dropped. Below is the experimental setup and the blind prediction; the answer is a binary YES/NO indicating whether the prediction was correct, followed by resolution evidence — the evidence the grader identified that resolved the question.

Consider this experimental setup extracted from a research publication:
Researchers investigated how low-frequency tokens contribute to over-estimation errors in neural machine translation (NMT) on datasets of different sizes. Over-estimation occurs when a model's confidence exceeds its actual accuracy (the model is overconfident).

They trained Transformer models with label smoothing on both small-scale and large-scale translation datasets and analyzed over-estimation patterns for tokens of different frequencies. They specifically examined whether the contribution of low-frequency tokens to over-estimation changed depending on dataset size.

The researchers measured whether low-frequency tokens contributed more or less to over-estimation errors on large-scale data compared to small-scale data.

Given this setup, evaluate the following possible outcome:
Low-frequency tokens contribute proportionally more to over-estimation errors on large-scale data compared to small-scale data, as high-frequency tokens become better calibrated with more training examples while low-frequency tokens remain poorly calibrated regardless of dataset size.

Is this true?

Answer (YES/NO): YES